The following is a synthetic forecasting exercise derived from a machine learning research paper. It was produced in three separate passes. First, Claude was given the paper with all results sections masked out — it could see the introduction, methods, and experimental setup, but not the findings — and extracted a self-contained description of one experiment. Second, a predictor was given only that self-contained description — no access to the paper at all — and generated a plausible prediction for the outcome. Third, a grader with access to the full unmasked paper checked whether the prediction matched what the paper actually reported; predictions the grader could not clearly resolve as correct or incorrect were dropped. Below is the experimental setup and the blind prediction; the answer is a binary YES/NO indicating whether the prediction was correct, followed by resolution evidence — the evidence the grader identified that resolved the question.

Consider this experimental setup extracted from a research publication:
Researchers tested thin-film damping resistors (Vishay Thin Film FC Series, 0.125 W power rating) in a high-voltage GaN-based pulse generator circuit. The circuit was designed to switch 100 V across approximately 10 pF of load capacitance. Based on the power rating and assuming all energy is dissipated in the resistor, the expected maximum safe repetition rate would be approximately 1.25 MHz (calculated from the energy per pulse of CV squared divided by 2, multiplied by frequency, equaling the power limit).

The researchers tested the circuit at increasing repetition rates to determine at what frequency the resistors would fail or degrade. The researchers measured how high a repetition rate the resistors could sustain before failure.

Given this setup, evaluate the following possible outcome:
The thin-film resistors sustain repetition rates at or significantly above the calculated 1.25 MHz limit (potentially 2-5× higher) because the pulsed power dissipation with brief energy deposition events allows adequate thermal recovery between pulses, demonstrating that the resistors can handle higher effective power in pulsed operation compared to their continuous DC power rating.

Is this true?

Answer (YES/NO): YES